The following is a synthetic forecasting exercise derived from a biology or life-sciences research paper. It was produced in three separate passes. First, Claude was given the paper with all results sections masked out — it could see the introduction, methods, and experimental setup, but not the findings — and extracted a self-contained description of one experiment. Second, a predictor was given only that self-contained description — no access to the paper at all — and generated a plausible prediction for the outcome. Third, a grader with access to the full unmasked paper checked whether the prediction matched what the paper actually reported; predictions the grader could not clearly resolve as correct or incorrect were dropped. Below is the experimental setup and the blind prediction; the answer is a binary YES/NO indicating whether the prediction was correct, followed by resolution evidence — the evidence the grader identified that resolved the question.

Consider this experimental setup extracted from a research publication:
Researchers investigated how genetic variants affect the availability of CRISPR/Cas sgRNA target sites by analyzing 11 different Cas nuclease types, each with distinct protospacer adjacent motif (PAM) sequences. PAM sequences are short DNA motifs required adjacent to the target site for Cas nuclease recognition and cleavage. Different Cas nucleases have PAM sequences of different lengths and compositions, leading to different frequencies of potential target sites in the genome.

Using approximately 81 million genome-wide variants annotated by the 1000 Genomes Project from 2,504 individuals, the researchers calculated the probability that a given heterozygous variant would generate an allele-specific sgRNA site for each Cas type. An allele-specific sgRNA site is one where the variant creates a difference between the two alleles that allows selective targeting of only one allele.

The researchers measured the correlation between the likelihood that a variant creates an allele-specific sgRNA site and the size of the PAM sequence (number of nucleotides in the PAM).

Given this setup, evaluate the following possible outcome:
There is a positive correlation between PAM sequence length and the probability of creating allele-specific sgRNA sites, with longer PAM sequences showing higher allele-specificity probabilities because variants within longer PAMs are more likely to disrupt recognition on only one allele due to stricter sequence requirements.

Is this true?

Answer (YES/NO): NO